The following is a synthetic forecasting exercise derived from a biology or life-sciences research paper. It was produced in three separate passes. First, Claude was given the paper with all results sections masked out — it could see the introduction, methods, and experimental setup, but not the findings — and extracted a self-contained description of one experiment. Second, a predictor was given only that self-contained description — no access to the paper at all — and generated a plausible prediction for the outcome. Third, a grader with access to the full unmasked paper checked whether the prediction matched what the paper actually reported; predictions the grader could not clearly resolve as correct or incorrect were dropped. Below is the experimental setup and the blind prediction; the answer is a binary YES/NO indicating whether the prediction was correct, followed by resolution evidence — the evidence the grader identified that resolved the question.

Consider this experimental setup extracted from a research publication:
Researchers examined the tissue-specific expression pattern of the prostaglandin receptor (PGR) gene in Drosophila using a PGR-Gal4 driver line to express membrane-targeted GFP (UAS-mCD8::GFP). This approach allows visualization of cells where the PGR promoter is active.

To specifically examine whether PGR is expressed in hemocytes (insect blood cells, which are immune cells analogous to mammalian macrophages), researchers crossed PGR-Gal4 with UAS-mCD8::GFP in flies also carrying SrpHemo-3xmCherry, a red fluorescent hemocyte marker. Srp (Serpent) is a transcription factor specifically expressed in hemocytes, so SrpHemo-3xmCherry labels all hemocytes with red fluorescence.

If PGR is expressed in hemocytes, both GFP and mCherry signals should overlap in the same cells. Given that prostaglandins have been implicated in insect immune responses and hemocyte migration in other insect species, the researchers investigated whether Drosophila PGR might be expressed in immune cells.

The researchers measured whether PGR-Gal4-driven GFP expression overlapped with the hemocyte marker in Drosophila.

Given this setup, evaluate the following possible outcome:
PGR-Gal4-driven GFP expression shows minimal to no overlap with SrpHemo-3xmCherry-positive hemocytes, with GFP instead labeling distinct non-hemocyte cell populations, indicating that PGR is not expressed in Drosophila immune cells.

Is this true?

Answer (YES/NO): NO